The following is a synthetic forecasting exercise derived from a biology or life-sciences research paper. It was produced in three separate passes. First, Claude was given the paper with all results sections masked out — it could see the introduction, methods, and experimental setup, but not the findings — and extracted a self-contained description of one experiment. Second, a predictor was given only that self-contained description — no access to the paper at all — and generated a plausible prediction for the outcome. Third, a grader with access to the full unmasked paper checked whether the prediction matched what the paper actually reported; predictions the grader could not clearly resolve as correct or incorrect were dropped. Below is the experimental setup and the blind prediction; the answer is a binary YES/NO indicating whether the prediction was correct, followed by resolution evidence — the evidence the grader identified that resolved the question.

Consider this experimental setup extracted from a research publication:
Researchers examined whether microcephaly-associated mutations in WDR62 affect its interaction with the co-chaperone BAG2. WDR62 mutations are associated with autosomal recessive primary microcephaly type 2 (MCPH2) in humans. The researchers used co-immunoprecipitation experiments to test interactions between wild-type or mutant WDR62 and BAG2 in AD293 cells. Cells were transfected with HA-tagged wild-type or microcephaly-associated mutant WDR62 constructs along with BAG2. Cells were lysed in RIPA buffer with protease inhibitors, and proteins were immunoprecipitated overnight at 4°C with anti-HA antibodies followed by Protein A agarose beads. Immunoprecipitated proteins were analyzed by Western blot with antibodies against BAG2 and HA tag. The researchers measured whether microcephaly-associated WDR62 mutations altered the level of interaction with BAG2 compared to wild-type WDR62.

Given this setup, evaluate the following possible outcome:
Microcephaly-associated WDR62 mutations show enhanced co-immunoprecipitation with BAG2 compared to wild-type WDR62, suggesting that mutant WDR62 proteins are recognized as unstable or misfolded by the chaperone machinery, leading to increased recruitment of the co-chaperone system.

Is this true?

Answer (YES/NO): NO